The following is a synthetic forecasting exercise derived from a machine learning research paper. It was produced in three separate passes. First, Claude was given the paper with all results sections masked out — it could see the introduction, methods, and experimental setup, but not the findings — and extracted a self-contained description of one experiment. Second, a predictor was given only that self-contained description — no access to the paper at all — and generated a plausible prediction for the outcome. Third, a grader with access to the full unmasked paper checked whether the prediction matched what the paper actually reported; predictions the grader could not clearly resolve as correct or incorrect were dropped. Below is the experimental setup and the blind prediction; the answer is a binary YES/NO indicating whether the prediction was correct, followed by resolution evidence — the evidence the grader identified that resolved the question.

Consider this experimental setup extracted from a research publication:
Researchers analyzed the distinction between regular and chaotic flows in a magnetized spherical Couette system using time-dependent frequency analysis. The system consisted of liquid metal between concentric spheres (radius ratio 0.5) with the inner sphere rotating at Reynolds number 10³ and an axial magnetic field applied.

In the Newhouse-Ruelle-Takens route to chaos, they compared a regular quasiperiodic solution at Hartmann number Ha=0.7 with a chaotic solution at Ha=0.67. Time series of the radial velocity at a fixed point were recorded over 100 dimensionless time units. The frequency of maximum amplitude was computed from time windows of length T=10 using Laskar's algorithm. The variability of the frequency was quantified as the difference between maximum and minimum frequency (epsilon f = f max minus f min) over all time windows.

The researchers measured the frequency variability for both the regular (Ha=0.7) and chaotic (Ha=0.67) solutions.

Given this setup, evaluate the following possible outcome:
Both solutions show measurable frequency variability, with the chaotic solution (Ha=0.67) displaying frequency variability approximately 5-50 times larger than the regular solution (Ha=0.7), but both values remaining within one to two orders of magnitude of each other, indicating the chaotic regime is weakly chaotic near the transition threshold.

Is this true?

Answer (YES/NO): YES